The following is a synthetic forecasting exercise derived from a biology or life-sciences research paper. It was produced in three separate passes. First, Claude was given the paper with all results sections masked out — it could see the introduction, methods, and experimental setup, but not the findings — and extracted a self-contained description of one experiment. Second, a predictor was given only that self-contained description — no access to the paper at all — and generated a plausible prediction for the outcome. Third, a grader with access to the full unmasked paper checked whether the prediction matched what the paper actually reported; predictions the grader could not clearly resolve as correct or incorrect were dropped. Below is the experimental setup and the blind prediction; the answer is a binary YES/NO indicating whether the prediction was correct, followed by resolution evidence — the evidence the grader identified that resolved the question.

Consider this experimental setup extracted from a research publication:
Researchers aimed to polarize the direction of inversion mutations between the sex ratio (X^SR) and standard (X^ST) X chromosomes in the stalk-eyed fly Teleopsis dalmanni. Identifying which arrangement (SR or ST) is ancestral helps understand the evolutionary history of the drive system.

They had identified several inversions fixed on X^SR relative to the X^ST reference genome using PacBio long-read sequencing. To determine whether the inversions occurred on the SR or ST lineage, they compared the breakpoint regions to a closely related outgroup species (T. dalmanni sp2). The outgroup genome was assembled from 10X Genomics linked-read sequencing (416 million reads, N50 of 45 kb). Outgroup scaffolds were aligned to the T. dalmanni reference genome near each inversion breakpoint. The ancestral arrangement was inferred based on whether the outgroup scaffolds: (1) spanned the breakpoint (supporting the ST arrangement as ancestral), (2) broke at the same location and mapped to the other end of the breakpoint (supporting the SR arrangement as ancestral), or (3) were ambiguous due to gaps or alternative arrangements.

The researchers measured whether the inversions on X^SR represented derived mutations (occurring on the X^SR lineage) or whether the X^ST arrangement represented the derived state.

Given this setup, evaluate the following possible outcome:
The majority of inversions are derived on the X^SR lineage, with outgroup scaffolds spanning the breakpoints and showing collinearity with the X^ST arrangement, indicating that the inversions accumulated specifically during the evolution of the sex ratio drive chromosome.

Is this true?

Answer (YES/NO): YES